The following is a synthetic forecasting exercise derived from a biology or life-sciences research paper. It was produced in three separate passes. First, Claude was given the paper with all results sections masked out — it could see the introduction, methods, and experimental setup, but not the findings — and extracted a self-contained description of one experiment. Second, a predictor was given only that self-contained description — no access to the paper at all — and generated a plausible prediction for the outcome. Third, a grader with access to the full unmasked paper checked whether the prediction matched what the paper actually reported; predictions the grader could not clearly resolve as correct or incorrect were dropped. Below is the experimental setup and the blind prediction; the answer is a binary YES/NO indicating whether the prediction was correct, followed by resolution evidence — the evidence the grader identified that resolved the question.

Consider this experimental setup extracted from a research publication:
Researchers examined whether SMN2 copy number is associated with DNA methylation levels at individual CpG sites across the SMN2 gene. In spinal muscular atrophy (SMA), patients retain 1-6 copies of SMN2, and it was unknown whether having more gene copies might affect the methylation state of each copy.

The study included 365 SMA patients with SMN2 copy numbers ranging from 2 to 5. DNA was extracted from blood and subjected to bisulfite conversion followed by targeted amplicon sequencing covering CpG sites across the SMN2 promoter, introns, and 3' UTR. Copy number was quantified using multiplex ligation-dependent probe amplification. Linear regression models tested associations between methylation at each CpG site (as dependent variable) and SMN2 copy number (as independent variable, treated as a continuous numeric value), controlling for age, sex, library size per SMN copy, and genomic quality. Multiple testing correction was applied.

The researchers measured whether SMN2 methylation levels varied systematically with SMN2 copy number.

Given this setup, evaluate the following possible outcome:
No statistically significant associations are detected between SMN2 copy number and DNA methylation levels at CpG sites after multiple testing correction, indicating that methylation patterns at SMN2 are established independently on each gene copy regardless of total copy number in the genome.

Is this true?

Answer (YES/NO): YES